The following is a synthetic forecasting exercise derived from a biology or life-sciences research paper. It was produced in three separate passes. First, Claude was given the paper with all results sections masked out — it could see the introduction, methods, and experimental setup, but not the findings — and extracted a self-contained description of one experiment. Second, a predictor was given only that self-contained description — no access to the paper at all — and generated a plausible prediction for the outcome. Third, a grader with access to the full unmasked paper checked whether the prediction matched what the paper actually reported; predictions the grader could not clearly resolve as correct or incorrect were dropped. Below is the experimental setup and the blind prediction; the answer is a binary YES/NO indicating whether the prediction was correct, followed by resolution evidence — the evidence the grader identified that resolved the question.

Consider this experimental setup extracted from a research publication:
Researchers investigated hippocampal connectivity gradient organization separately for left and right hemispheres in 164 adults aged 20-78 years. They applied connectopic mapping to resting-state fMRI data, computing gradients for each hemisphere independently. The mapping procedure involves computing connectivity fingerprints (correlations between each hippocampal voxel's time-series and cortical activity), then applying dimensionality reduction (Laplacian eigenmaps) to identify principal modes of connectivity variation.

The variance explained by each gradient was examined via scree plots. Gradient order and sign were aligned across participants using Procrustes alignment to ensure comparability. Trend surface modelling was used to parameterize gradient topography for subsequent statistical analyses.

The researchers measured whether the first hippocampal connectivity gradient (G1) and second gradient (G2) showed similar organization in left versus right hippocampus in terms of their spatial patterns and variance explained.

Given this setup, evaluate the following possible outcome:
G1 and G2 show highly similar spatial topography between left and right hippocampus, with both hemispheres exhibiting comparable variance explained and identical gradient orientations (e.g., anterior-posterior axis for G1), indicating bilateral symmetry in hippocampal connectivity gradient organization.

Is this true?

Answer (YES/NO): NO